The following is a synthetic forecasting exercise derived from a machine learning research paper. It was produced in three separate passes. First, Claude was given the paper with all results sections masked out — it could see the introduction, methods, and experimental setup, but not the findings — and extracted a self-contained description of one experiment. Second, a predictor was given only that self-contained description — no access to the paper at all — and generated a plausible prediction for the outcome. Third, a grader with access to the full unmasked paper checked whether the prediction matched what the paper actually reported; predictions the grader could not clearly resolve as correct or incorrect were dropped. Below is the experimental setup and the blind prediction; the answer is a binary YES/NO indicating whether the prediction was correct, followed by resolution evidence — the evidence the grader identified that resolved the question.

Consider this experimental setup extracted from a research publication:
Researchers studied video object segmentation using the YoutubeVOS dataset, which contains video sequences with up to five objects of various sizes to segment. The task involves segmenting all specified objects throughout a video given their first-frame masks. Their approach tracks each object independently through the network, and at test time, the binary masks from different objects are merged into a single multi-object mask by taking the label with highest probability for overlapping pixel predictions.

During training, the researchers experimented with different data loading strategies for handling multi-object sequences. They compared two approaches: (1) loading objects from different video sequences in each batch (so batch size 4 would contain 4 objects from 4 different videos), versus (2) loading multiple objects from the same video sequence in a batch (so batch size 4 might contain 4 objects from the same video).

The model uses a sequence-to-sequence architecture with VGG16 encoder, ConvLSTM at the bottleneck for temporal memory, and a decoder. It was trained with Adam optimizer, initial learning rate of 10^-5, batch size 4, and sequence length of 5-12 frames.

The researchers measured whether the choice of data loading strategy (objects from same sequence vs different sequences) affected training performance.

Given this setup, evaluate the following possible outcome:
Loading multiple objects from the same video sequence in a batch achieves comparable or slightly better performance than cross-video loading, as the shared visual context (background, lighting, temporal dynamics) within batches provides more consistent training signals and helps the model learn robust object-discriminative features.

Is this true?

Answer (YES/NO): NO